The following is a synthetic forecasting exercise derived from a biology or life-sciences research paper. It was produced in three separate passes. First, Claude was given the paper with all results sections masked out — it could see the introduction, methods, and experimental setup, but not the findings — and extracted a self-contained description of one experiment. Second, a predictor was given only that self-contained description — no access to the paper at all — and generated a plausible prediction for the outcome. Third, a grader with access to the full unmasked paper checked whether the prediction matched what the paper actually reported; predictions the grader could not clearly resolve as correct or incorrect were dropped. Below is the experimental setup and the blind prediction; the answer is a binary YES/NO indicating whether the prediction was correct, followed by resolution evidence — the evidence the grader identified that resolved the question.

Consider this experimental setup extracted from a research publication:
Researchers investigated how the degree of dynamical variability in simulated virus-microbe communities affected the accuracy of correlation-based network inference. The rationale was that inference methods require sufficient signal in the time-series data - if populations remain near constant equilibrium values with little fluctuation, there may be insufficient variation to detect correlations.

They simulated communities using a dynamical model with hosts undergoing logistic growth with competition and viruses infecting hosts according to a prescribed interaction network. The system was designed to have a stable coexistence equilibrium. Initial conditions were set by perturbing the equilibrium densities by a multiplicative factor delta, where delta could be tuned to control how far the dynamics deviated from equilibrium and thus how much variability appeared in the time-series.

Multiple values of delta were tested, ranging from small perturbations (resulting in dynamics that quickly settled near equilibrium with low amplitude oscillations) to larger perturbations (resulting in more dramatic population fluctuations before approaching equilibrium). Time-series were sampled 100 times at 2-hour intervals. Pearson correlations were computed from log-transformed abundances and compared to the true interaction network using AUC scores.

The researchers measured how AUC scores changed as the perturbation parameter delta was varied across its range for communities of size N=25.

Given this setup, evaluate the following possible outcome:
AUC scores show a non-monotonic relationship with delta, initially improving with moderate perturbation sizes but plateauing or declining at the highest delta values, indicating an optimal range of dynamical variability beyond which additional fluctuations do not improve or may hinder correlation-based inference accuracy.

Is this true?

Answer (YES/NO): NO